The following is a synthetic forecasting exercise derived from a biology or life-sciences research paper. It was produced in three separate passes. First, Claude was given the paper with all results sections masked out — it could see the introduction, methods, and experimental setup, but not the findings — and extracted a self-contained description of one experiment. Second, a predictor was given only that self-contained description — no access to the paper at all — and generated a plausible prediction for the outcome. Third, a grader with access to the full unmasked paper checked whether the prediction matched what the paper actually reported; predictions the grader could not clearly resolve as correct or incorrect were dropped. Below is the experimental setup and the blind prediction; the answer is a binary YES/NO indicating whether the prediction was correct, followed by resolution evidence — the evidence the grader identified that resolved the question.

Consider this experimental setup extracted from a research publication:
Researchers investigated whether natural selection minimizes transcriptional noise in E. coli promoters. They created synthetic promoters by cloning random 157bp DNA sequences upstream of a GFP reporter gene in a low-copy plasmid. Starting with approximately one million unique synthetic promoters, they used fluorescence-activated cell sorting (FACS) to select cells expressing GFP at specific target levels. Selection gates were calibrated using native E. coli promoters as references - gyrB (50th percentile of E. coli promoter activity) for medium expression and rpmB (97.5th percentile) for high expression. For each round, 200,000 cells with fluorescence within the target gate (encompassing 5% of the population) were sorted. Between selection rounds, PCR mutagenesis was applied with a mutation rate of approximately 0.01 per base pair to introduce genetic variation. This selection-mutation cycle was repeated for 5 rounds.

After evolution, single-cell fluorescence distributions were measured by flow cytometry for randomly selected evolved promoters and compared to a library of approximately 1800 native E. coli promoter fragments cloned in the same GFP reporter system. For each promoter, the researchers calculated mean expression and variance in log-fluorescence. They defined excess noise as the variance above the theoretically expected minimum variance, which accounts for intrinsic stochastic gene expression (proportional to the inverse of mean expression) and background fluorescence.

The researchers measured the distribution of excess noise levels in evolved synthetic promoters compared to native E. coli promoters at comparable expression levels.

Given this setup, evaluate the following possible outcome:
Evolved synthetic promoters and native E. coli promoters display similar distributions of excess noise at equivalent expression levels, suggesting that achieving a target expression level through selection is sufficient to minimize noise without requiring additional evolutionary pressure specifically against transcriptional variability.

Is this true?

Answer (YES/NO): NO